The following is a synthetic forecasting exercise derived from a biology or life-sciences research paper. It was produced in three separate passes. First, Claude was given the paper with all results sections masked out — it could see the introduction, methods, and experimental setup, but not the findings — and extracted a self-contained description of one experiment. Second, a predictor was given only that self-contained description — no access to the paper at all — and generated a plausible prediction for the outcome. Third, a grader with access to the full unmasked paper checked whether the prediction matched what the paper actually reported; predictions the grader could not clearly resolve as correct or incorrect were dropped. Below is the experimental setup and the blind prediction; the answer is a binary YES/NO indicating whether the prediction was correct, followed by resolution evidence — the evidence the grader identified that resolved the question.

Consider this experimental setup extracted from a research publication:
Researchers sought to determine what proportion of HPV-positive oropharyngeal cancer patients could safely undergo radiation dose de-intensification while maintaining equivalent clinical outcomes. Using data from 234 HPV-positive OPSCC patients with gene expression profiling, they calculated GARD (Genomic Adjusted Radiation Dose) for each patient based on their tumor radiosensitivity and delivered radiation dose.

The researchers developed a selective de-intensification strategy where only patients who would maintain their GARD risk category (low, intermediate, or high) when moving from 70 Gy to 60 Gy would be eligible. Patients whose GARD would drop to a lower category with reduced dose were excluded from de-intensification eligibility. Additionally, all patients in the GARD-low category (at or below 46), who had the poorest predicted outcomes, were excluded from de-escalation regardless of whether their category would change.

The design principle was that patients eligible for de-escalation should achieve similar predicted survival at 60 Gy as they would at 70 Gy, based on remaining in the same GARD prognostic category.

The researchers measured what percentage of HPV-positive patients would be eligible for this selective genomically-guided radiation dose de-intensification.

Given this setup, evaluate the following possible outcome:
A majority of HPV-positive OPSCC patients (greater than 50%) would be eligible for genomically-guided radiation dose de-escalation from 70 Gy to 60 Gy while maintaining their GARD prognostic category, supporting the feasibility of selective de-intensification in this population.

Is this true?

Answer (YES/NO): YES